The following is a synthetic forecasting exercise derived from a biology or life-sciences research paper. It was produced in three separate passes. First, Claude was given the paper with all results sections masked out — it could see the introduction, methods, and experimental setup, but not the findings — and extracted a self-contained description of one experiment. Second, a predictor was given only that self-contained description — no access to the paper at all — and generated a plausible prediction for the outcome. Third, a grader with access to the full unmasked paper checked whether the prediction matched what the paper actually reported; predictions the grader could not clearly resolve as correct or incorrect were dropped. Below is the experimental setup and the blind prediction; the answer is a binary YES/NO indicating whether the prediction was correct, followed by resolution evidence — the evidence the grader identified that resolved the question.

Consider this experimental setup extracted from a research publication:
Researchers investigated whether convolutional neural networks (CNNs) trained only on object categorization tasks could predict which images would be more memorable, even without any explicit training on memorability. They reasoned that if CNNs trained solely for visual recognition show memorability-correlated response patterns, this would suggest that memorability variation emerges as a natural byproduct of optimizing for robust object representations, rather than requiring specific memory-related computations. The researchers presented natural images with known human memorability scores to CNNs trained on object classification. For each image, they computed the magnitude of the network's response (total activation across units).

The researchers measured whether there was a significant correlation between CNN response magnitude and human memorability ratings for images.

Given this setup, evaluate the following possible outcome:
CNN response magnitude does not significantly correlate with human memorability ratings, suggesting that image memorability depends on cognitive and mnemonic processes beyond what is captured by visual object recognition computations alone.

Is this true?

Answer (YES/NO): NO